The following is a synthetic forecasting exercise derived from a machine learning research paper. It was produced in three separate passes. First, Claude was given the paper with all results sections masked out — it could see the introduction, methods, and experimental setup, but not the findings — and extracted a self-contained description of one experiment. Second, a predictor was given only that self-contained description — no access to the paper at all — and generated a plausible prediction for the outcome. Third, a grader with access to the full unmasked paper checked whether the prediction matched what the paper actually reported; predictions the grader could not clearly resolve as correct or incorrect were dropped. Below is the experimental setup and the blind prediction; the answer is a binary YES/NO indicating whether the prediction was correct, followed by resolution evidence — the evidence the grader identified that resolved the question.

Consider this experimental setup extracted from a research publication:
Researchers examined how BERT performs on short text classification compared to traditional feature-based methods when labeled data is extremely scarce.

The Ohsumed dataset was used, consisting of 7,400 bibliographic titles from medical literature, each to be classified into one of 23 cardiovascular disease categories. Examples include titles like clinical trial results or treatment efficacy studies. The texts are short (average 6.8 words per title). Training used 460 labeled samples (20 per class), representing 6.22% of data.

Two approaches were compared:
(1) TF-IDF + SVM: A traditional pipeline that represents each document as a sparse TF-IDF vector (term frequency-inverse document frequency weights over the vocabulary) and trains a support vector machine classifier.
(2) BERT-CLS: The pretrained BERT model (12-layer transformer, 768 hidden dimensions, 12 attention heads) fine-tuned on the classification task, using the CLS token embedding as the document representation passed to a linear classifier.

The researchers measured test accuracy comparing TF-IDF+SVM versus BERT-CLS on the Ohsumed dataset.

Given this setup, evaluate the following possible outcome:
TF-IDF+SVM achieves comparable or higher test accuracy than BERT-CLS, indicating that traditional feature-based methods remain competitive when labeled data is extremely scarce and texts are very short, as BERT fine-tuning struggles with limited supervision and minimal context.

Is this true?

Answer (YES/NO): YES